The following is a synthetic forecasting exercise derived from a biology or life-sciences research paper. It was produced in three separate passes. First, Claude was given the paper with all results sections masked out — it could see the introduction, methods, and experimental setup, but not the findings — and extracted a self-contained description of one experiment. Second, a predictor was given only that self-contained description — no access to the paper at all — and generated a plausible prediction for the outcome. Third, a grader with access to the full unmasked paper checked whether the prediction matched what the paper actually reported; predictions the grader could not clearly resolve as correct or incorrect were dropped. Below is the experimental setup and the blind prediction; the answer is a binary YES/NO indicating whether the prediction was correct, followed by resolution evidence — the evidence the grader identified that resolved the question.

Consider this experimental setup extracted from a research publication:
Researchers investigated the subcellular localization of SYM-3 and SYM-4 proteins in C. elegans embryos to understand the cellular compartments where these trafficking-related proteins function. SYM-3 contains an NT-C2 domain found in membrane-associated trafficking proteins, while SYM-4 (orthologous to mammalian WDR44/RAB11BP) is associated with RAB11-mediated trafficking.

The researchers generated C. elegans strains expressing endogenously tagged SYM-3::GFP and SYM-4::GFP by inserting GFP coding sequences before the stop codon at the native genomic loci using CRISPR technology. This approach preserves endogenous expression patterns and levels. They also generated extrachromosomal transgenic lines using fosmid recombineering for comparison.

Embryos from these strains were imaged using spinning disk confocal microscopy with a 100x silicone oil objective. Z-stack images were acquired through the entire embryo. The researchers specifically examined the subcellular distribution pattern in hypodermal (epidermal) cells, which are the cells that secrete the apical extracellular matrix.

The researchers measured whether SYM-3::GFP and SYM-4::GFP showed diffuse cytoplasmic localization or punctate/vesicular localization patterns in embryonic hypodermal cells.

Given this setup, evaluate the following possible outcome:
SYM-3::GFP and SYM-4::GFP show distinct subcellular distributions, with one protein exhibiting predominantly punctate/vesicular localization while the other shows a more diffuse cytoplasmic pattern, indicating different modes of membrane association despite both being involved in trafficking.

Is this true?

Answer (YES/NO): NO